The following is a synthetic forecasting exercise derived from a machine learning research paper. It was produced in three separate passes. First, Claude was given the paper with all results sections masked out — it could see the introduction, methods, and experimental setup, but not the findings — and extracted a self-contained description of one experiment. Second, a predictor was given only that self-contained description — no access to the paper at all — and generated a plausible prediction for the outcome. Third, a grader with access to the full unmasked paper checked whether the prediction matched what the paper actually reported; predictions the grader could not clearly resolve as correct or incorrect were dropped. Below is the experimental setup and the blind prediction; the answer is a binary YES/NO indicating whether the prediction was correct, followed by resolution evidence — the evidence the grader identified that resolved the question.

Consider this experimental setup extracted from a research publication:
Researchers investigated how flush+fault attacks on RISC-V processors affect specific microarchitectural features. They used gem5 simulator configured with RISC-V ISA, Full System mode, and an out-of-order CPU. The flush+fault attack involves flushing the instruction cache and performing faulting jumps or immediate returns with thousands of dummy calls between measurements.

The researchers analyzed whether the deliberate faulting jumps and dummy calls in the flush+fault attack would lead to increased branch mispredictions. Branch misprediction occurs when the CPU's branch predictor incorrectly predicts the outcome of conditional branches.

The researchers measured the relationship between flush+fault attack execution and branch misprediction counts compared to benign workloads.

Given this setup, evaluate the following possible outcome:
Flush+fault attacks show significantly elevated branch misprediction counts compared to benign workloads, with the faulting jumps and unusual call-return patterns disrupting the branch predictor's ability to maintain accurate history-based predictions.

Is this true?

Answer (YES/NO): YES